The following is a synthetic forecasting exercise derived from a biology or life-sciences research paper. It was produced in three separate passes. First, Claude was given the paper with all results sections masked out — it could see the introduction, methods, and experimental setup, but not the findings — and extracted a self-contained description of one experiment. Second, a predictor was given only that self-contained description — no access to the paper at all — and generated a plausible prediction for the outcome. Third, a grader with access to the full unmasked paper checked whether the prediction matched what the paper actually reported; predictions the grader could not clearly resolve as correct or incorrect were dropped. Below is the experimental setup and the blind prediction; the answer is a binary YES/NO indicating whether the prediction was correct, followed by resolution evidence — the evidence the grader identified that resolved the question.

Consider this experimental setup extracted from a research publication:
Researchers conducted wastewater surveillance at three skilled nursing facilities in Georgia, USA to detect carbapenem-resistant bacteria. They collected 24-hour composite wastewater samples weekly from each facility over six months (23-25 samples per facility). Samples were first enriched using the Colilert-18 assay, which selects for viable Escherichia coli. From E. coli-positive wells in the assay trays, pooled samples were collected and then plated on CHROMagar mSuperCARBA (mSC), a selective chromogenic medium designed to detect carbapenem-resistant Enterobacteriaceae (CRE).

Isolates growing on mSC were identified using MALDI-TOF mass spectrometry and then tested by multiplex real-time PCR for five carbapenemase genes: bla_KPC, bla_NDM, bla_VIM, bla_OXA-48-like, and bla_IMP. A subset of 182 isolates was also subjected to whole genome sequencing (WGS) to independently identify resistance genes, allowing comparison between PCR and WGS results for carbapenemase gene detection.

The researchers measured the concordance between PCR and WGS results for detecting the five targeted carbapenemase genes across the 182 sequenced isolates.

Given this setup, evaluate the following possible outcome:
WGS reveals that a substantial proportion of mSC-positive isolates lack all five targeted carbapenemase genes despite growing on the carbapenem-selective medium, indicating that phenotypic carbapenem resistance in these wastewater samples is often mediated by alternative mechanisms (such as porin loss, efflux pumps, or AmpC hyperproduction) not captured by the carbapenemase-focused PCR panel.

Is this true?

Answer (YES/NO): YES